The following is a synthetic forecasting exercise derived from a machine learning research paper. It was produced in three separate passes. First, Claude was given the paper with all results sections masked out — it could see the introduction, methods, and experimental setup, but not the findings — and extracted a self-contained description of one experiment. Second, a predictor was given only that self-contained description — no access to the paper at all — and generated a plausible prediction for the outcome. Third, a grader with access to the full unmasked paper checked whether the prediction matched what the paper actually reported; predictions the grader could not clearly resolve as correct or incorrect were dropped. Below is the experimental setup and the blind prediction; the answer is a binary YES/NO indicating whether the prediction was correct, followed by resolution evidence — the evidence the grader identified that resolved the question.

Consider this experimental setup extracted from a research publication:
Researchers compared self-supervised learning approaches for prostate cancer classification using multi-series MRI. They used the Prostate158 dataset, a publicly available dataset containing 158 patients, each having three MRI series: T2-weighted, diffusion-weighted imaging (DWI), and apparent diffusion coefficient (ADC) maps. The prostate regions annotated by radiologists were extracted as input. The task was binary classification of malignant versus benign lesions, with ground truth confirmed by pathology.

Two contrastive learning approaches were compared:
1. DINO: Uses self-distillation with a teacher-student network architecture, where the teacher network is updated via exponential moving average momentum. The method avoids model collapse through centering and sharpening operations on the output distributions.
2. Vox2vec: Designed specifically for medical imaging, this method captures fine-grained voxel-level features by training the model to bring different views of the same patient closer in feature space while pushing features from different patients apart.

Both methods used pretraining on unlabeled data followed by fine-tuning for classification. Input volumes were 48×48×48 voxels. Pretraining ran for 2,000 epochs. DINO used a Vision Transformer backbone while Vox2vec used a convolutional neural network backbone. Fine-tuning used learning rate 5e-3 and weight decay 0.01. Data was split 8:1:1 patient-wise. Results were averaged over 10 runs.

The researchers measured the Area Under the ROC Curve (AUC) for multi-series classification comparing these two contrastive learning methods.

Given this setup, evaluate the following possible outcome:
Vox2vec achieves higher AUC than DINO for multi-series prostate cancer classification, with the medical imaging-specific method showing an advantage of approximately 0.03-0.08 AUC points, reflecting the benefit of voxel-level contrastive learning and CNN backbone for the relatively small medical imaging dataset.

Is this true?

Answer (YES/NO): NO